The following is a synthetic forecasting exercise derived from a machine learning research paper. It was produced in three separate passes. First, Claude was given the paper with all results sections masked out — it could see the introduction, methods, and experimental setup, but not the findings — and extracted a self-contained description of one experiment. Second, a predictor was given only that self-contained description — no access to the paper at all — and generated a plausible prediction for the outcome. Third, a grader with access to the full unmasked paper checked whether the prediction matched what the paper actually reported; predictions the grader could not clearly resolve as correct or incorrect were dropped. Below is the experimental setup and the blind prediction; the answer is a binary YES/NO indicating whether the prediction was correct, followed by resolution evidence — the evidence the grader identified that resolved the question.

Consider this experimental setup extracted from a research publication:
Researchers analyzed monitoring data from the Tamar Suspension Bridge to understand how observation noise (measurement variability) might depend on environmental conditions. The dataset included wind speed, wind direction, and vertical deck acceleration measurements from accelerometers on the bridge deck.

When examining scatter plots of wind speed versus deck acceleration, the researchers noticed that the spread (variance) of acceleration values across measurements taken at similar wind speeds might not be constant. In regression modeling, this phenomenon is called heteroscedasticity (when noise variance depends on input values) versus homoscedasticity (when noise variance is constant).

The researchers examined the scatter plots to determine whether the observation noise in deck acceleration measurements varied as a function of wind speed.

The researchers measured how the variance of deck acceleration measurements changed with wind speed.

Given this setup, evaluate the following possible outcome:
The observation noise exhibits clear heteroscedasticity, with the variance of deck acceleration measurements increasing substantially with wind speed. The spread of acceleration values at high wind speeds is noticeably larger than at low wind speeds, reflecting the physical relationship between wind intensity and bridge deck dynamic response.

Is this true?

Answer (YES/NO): YES